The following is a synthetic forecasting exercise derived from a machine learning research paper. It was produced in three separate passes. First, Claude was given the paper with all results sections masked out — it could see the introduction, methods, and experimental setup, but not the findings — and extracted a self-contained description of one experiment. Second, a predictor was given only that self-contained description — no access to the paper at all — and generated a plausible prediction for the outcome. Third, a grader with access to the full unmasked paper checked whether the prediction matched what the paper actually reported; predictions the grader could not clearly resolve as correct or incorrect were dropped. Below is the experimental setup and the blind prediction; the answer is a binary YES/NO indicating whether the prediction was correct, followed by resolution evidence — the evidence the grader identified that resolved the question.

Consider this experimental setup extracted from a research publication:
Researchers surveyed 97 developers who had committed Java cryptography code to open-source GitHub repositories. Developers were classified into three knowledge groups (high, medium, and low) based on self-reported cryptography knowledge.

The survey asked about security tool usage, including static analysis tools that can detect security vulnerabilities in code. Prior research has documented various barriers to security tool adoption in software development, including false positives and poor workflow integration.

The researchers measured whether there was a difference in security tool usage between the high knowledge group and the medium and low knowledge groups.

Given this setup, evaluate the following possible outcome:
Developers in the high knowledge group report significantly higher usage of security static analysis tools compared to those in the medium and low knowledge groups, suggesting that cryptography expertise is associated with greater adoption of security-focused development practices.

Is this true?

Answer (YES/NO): YES